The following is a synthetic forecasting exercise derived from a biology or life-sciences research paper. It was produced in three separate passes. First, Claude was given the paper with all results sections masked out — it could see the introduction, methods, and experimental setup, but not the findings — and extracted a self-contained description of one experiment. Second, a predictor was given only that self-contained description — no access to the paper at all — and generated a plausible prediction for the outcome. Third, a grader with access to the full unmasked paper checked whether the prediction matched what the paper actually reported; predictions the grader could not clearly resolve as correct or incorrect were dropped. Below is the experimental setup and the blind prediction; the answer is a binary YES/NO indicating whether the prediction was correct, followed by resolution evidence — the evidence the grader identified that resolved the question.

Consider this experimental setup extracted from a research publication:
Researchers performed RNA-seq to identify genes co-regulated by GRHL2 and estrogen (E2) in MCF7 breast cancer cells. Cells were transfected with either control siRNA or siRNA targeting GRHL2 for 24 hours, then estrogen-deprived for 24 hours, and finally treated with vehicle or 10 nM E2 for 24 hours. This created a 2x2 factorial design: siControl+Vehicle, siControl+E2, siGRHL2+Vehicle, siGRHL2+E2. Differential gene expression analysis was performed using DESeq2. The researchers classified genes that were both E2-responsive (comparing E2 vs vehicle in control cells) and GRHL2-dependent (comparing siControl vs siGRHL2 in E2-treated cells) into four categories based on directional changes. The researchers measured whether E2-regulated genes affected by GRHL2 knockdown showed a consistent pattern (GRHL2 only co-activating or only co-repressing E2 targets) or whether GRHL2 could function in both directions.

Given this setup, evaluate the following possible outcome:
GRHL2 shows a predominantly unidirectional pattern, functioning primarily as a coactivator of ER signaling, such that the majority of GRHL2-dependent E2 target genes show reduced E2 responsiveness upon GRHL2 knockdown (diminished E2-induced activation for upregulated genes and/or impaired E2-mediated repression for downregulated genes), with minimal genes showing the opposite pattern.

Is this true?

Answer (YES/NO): NO